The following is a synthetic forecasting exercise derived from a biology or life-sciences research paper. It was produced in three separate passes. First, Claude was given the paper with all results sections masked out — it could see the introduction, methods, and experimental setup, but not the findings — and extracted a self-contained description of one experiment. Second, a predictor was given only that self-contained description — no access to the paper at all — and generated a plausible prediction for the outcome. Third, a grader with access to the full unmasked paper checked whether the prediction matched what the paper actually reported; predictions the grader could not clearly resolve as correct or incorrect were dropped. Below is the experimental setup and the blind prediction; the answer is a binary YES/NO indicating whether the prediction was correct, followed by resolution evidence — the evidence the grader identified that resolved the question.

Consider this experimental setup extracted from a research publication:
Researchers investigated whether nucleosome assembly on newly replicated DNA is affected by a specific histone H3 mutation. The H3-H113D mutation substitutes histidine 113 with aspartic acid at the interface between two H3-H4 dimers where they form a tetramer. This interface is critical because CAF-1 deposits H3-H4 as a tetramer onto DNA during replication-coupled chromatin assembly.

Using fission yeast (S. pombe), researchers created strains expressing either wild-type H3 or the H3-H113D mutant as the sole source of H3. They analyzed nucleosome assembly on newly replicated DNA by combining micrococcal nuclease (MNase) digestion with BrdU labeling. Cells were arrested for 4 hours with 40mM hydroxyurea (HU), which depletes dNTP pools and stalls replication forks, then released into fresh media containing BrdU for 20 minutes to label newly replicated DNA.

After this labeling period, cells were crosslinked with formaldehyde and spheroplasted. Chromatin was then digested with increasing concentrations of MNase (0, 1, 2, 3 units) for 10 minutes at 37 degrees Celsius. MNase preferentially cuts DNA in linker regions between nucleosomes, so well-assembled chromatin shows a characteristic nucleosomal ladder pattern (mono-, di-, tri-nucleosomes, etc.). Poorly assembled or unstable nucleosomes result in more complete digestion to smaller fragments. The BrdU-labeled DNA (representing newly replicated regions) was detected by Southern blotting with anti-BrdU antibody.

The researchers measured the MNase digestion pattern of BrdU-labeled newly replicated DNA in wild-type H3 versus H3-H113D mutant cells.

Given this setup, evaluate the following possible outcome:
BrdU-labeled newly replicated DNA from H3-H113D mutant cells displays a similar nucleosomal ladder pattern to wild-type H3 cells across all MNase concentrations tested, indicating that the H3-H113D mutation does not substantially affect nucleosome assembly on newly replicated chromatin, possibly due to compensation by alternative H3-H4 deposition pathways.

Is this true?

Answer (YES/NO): NO